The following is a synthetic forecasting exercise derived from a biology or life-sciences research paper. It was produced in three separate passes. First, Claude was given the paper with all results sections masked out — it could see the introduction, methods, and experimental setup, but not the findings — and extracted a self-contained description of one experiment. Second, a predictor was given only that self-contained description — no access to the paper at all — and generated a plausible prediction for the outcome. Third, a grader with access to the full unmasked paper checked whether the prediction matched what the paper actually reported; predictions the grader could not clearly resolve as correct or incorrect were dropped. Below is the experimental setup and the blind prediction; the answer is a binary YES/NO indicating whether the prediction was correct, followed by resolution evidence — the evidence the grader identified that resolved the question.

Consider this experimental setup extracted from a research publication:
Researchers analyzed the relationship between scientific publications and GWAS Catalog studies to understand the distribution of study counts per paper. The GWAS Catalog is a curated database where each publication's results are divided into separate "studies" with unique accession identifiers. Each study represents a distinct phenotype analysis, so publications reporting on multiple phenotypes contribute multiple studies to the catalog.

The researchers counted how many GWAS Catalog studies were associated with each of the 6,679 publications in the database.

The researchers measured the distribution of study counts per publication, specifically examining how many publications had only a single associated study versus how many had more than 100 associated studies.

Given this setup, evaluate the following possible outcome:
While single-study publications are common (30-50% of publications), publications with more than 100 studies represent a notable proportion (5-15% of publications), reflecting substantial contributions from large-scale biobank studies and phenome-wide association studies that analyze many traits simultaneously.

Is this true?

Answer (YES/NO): NO